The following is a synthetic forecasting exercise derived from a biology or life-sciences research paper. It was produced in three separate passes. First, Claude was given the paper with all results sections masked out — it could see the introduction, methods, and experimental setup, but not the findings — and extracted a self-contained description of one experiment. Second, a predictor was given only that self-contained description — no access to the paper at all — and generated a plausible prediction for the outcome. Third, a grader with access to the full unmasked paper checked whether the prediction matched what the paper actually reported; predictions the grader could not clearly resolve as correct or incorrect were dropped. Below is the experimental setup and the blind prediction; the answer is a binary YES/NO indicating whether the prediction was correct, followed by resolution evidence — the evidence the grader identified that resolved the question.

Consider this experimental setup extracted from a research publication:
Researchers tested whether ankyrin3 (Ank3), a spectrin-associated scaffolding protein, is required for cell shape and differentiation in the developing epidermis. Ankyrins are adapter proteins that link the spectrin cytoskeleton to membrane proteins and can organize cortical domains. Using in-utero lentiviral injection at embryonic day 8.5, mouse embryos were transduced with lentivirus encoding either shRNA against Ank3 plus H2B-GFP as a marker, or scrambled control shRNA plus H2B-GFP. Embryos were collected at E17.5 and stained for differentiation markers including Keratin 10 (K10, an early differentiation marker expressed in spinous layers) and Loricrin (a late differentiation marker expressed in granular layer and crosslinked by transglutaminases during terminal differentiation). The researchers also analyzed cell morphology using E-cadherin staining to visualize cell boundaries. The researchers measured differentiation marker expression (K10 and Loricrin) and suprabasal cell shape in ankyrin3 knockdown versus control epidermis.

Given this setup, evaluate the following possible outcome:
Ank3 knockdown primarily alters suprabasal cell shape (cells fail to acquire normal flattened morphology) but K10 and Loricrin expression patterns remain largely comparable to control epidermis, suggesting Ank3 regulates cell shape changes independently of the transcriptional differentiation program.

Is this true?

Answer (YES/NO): NO